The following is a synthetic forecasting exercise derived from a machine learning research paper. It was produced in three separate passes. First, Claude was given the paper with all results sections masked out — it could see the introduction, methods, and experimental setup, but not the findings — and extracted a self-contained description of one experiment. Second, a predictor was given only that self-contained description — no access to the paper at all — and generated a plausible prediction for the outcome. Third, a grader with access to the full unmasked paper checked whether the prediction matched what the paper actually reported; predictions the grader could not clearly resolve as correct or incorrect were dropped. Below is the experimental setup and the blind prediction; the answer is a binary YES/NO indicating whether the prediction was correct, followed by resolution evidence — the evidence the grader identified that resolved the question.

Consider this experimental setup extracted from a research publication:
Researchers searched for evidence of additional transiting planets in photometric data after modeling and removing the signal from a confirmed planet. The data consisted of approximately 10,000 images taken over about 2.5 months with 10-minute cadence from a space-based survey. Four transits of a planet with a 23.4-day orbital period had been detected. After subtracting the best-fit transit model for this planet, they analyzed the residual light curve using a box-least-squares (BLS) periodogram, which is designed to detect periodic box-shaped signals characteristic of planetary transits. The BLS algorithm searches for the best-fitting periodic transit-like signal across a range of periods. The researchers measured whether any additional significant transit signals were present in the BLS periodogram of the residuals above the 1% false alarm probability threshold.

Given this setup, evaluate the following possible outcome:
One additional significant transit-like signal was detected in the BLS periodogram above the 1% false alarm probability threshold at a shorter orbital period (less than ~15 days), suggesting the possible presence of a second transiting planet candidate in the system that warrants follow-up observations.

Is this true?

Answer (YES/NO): NO